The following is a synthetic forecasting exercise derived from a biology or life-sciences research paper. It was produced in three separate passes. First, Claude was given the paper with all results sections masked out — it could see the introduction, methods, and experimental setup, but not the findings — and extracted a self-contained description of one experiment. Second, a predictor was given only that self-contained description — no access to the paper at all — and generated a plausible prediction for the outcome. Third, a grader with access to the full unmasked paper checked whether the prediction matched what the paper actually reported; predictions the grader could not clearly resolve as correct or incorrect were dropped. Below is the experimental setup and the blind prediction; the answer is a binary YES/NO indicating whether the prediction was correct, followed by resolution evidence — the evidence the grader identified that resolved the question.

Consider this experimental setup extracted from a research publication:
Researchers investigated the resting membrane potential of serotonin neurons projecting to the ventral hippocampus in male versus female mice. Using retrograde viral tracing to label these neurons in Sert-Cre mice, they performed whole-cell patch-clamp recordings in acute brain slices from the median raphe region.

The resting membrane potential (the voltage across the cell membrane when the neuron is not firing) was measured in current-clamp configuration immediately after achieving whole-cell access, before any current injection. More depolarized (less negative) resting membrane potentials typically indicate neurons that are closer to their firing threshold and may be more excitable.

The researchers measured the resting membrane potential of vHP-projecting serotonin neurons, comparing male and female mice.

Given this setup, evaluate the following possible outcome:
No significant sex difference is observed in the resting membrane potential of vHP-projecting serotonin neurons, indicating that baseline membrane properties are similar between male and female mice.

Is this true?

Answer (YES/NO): NO